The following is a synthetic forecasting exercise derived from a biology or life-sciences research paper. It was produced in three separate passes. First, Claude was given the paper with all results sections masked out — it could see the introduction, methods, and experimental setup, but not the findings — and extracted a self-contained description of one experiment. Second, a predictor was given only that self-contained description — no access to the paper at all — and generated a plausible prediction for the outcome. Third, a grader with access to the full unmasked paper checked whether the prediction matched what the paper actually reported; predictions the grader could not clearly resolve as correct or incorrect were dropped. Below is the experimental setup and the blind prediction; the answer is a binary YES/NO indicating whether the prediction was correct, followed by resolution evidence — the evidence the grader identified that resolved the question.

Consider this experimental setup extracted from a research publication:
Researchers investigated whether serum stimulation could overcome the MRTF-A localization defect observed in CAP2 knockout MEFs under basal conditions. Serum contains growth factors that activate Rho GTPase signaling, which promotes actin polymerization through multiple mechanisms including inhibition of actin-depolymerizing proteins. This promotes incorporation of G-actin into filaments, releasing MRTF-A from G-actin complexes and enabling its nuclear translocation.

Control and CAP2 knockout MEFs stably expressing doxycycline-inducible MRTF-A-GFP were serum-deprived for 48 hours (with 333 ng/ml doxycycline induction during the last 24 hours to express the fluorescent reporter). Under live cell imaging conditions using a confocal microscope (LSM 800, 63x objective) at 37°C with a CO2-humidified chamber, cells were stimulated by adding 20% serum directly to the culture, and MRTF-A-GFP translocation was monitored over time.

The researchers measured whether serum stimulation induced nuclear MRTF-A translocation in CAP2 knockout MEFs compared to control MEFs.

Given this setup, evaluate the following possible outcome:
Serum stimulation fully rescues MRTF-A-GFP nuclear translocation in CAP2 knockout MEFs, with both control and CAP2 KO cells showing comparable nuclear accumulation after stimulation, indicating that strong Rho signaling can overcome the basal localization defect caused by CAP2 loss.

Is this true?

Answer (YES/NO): NO